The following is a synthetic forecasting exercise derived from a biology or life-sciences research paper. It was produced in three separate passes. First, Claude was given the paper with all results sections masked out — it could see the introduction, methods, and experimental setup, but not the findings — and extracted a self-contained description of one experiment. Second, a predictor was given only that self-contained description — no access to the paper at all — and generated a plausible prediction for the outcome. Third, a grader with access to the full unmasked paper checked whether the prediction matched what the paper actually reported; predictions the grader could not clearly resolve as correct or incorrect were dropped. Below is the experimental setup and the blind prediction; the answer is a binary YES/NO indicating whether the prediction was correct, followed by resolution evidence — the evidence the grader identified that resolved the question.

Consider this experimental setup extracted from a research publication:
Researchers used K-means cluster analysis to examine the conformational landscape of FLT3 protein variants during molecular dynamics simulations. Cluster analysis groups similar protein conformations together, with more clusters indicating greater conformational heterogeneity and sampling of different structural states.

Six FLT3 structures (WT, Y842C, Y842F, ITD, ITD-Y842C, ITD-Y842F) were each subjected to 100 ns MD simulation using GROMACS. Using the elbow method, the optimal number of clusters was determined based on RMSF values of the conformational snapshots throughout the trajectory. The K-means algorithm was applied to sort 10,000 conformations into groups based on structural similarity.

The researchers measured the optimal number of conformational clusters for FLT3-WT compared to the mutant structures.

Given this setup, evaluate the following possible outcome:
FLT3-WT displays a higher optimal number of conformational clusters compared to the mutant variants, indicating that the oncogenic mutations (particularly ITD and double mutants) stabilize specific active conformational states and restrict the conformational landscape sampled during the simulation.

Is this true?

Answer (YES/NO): NO